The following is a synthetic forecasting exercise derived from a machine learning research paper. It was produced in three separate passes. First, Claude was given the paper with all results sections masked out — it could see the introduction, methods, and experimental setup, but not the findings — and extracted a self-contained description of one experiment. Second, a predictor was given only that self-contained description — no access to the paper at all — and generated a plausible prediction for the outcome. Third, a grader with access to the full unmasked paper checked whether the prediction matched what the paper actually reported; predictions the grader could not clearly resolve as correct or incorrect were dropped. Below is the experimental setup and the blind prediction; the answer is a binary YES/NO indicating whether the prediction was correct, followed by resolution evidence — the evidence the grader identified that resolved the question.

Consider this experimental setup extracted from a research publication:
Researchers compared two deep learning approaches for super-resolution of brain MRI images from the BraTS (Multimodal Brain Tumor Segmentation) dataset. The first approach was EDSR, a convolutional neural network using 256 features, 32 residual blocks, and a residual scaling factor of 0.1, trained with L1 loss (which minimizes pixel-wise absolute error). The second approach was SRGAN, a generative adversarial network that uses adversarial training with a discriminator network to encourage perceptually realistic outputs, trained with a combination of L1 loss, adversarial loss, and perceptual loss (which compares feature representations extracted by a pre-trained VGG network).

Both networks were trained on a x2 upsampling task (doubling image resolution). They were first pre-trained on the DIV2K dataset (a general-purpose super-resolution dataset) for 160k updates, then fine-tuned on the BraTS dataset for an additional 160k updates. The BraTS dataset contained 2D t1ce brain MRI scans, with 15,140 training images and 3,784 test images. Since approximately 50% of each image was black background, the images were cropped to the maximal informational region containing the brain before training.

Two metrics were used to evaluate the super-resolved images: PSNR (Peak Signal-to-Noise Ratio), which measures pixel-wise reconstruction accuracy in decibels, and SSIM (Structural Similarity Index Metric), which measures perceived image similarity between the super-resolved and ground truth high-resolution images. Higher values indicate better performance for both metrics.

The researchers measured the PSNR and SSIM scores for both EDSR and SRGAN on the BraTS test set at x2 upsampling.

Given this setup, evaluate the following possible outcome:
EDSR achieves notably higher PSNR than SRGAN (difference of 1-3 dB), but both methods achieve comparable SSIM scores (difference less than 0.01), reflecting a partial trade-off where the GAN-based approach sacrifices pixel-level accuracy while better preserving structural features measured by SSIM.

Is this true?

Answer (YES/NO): NO